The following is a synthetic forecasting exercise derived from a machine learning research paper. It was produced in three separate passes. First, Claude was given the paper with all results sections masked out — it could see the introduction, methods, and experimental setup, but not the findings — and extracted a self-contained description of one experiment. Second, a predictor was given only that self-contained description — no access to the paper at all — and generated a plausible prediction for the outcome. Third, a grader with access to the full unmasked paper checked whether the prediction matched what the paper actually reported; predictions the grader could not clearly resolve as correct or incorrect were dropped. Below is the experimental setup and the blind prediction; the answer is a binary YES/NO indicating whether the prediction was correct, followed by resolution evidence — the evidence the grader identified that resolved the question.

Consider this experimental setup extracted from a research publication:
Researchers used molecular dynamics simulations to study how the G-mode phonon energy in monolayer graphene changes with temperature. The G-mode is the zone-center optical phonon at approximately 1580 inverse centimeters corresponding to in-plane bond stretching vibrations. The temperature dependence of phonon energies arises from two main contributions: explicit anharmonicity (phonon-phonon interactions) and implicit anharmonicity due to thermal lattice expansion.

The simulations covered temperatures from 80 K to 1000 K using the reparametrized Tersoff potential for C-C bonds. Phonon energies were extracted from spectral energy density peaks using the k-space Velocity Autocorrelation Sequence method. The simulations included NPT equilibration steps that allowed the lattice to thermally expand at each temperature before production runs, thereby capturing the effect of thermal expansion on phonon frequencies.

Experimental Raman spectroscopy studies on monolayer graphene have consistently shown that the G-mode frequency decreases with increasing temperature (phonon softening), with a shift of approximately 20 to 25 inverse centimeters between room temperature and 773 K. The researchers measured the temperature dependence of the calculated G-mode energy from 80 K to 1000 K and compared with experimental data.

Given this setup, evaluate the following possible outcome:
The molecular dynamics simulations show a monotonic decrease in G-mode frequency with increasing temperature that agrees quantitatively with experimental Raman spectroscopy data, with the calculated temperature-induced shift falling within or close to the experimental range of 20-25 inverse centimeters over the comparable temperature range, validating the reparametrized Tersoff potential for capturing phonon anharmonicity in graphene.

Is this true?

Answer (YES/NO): NO